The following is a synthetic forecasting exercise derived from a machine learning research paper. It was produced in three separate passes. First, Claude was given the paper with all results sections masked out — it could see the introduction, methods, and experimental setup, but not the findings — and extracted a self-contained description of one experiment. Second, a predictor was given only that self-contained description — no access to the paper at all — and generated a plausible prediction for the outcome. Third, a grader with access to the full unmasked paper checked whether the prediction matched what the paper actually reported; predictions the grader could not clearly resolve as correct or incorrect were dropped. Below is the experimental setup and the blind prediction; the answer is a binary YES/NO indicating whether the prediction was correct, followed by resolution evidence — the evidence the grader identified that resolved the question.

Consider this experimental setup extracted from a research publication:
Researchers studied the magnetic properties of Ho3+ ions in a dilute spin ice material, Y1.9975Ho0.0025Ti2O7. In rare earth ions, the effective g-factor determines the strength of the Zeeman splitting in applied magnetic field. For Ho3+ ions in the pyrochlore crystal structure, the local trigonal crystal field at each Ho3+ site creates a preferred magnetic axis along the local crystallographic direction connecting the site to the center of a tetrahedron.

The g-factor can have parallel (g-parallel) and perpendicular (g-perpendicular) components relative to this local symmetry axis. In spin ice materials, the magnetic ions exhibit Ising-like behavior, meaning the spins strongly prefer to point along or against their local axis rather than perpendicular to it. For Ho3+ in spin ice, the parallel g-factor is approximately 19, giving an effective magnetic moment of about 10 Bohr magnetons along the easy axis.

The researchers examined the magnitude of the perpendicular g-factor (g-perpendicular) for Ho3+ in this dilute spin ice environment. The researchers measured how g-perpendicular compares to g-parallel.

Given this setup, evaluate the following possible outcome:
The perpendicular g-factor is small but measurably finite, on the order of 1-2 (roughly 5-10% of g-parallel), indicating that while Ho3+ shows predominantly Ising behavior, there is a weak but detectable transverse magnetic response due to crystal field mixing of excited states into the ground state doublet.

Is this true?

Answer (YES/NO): NO